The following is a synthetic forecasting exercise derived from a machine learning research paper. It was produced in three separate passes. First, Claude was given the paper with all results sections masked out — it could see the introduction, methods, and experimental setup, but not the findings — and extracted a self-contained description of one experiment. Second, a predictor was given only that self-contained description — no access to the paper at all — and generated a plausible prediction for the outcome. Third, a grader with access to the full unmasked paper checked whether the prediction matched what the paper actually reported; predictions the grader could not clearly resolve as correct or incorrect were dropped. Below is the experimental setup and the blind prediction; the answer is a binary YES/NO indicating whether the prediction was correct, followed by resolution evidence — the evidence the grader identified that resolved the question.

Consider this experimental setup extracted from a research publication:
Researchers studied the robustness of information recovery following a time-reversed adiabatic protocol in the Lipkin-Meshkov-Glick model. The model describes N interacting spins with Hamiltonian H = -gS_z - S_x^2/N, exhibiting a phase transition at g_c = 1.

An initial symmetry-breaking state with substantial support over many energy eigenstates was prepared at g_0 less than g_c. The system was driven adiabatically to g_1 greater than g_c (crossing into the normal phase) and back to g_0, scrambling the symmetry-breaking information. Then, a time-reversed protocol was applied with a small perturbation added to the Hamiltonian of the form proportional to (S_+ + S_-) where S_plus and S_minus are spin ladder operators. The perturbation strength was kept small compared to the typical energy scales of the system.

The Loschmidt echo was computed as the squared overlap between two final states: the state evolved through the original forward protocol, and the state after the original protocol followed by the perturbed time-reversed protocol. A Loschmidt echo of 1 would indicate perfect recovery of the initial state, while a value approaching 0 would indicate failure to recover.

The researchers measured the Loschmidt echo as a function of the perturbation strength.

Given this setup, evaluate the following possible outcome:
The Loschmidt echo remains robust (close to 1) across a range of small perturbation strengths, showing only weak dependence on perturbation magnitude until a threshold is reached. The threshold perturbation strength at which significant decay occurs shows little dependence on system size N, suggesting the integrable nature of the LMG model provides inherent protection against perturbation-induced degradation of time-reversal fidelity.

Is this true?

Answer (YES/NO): NO